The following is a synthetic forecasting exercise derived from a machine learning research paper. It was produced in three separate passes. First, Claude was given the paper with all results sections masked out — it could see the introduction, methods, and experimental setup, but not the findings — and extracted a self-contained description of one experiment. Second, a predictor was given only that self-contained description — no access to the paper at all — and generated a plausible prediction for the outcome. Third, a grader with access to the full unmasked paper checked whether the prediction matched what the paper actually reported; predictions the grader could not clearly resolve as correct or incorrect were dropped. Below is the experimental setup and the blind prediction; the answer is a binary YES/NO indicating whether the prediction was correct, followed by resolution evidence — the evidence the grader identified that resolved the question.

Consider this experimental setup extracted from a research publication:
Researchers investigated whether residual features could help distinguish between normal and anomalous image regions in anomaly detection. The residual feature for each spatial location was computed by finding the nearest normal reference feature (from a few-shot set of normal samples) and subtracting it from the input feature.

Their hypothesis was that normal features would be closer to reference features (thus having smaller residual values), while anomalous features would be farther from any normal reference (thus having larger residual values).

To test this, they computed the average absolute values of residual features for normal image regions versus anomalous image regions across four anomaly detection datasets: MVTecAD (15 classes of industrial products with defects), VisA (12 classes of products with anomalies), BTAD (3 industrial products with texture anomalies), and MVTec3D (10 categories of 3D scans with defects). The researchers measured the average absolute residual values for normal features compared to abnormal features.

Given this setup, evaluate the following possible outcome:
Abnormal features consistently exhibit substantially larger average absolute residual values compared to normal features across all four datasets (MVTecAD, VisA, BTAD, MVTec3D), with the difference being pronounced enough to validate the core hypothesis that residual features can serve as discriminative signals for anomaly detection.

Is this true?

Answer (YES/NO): YES